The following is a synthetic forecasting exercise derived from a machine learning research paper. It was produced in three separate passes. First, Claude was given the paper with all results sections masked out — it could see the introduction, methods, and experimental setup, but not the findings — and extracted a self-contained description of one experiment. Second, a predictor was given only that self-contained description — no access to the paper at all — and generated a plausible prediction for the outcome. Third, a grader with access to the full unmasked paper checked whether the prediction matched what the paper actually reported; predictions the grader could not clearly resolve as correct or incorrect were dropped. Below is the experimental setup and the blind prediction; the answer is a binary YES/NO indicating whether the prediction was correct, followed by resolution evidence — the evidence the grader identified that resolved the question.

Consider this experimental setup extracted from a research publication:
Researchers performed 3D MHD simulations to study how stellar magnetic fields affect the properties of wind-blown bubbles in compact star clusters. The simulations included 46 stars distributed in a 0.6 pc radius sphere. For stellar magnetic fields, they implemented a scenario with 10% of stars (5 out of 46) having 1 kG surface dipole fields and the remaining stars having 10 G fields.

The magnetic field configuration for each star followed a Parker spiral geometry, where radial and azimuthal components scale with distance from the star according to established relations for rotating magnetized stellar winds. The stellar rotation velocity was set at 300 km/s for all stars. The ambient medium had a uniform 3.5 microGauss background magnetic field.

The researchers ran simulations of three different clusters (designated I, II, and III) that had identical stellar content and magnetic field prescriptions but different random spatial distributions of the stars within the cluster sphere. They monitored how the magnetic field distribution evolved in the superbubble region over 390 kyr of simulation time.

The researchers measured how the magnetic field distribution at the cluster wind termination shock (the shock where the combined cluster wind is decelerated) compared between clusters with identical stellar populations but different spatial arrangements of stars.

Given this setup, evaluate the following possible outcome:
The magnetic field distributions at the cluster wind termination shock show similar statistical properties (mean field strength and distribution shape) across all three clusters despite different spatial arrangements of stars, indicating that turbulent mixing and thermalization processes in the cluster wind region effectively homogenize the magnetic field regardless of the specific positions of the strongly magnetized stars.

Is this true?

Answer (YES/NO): NO